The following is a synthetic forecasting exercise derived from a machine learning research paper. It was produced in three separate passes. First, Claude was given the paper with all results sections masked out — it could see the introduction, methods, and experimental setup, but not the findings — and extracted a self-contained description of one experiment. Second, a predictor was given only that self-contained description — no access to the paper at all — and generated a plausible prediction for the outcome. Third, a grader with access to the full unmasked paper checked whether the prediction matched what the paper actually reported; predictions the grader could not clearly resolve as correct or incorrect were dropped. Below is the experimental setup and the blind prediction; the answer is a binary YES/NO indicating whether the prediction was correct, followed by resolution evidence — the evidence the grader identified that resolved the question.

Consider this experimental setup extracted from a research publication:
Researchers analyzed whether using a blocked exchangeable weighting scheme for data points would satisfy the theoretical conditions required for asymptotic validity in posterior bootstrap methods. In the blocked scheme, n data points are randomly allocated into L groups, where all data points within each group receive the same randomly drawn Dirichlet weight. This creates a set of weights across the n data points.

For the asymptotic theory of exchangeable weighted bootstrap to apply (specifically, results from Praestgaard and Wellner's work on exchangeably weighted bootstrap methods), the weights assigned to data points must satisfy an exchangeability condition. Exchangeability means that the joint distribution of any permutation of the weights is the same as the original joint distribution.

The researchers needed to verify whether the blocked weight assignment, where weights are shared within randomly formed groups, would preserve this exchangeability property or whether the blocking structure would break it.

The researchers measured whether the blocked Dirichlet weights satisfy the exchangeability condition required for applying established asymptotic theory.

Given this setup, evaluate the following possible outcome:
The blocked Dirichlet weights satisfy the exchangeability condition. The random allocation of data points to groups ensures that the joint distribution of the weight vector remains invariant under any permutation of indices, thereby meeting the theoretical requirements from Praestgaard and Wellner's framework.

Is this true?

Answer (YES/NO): YES